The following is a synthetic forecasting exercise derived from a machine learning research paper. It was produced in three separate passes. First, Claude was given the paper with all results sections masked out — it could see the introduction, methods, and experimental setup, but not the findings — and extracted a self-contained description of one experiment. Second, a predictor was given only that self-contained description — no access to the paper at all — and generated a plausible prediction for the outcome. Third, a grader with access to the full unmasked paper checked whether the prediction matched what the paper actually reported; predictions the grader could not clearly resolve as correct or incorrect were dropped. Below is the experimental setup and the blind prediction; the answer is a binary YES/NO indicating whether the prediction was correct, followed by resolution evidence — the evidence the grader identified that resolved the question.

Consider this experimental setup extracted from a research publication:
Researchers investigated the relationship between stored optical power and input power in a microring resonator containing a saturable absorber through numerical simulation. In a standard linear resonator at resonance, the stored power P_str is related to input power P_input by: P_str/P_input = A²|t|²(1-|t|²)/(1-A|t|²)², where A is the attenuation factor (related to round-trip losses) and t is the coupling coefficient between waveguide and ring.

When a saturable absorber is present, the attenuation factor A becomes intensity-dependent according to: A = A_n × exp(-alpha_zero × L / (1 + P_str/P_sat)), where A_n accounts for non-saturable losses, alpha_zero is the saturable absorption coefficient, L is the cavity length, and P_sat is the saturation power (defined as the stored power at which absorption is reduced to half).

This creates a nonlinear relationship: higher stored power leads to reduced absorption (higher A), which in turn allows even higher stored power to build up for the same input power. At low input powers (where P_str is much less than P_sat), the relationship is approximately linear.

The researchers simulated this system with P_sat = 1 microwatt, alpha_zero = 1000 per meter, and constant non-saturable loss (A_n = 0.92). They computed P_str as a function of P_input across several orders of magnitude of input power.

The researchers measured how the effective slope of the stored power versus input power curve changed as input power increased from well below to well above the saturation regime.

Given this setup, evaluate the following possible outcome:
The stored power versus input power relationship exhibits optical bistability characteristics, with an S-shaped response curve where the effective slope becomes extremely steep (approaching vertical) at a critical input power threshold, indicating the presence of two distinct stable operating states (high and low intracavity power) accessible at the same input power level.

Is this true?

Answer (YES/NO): NO